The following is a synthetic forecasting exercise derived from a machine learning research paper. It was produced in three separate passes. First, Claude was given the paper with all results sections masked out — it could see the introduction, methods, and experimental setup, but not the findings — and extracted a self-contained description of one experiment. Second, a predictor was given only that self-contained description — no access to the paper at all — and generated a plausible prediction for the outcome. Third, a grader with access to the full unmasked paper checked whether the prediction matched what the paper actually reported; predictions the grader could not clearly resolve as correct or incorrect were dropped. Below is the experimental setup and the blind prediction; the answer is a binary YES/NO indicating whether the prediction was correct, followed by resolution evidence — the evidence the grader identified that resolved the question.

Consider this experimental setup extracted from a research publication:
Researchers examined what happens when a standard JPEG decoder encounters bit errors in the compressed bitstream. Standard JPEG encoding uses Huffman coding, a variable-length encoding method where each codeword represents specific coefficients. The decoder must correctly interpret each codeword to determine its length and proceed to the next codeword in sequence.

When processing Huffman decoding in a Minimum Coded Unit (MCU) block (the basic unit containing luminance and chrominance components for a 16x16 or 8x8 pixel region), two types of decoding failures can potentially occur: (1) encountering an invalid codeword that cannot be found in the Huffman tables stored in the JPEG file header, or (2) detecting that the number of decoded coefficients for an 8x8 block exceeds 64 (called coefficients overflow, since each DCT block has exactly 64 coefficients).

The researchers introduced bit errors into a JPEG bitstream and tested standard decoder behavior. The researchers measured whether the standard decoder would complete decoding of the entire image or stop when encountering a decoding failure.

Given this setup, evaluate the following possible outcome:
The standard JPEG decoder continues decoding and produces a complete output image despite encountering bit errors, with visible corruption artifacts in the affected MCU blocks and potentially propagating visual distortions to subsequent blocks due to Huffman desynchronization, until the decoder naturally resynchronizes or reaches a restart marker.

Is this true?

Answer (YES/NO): NO